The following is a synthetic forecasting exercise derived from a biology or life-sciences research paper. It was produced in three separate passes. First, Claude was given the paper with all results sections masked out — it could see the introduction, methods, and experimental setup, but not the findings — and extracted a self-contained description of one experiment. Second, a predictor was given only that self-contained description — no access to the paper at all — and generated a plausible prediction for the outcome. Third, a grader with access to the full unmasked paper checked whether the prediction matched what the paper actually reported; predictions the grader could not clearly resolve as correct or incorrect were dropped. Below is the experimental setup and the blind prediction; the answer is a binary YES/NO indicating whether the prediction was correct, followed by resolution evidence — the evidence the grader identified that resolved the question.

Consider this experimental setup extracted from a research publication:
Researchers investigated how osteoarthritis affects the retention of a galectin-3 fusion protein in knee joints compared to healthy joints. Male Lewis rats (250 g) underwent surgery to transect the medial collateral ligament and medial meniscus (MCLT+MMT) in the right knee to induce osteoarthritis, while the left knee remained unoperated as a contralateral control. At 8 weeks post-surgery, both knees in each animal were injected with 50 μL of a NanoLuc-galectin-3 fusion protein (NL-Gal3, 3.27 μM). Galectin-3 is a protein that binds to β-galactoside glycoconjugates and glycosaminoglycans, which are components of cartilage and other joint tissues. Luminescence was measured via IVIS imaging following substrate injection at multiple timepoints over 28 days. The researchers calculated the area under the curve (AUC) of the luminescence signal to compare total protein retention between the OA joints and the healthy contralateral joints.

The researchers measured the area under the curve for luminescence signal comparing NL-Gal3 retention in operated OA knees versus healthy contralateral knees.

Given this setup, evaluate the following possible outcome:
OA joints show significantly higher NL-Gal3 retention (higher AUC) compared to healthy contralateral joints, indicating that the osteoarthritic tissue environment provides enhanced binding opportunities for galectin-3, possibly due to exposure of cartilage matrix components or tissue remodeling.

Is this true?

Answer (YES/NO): NO